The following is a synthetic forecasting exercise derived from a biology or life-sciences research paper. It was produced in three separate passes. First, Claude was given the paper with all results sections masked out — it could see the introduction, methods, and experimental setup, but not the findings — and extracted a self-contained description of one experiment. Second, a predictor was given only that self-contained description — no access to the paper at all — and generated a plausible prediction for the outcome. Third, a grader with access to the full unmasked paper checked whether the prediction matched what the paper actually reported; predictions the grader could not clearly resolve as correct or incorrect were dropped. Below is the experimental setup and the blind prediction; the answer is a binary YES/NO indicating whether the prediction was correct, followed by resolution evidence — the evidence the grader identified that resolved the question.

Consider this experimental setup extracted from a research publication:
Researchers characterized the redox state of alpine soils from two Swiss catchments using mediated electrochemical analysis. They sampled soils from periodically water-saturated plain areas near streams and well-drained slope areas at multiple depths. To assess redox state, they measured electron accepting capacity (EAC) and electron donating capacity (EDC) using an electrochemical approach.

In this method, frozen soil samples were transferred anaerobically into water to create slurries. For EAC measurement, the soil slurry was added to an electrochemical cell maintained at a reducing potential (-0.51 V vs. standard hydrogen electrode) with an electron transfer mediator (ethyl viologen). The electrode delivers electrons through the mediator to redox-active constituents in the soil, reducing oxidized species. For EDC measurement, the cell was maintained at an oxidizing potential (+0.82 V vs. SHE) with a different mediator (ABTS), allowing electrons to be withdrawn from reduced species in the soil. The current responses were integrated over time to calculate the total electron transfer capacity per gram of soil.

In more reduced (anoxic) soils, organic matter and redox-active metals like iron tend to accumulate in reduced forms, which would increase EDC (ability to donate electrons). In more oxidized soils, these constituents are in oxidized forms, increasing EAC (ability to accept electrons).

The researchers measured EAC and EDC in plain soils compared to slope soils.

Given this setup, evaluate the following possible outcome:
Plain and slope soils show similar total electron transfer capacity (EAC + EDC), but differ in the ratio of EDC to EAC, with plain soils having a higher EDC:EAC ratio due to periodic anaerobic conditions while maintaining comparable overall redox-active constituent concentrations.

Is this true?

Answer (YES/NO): NO